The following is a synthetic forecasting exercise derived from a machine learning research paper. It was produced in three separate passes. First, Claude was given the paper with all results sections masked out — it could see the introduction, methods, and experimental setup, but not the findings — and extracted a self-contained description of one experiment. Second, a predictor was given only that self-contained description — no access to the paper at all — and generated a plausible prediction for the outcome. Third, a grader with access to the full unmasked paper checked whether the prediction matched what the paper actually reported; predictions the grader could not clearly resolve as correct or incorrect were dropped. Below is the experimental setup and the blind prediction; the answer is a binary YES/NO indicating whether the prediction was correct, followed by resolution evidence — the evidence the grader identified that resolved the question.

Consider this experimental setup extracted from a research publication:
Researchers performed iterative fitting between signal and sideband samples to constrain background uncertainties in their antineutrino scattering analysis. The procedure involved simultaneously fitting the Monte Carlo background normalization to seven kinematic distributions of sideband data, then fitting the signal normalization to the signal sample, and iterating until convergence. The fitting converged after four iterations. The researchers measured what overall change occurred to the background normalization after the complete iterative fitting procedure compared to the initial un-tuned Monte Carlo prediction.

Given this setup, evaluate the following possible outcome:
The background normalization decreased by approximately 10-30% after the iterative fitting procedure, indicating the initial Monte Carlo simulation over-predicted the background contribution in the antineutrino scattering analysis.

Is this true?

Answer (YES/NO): NO